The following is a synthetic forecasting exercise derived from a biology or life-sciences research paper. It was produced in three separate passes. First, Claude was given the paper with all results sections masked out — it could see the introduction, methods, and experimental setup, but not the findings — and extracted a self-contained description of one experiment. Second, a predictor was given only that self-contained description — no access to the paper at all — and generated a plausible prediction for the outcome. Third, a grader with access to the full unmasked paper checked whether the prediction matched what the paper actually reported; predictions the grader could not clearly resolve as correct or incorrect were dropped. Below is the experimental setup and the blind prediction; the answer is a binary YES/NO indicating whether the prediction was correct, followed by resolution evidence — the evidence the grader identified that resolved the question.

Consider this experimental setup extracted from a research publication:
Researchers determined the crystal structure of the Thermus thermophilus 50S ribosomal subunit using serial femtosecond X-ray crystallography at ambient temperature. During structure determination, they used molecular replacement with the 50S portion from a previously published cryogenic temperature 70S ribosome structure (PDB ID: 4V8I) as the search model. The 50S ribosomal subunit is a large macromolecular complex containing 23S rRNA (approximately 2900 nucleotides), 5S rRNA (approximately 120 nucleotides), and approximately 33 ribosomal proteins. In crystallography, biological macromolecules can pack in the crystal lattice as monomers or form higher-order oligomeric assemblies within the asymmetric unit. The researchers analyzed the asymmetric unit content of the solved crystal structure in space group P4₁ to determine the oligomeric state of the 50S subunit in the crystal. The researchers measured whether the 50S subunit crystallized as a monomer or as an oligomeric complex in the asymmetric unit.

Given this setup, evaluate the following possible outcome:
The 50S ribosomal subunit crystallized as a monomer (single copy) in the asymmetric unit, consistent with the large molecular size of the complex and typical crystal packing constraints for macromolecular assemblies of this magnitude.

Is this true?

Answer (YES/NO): NO